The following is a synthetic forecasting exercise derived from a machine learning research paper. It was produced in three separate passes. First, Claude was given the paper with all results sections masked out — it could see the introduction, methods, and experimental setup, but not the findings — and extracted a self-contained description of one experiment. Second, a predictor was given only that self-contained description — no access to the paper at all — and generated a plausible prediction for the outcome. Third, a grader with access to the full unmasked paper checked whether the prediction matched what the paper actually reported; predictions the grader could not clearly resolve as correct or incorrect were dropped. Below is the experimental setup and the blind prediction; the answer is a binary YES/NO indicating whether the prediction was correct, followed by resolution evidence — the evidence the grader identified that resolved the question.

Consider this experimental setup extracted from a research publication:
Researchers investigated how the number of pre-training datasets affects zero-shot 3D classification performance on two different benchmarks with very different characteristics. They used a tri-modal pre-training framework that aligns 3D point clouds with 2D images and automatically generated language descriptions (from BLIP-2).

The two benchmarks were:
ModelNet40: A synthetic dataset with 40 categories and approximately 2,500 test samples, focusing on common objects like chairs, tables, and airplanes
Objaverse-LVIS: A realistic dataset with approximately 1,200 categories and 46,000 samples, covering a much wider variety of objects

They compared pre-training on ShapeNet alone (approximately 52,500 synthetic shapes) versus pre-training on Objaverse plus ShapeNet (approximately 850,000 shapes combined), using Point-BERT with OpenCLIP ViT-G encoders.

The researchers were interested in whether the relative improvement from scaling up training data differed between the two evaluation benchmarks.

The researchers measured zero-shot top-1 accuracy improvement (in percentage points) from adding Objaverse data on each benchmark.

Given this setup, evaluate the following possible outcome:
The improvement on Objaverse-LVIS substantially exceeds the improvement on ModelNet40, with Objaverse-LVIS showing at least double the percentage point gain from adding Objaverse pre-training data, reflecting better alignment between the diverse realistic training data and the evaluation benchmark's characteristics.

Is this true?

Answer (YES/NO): YES